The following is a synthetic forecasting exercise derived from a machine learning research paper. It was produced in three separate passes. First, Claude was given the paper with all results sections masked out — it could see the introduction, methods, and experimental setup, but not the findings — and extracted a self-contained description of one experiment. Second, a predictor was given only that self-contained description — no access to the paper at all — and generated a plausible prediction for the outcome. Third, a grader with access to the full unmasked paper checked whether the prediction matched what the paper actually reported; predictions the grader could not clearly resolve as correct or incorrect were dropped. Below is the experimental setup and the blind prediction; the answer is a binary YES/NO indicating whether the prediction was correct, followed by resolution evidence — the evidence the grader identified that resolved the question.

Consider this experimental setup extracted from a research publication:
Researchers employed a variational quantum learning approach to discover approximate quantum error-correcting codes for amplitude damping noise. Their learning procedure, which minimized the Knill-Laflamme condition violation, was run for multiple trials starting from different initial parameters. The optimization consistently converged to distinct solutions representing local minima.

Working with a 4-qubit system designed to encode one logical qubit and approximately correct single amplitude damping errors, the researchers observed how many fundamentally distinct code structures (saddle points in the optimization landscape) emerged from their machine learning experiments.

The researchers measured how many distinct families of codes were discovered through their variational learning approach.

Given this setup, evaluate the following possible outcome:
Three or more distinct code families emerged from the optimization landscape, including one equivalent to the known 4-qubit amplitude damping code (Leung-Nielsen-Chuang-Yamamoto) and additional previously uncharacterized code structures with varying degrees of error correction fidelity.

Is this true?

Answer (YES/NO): NO